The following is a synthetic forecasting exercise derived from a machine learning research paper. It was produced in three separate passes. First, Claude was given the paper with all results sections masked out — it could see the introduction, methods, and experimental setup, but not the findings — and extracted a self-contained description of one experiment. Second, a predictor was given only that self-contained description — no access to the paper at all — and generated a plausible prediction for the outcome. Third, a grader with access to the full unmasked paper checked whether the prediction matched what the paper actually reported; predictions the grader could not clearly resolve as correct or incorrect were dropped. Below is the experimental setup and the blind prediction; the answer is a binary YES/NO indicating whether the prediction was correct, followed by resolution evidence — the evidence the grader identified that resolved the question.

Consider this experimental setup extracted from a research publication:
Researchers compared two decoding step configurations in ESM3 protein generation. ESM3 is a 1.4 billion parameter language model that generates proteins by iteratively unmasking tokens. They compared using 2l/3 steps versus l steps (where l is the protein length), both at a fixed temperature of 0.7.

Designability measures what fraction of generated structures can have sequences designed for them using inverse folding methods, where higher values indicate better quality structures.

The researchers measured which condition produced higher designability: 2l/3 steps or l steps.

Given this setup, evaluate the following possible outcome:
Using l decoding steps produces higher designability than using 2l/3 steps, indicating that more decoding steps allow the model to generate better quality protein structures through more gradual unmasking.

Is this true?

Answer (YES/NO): NO